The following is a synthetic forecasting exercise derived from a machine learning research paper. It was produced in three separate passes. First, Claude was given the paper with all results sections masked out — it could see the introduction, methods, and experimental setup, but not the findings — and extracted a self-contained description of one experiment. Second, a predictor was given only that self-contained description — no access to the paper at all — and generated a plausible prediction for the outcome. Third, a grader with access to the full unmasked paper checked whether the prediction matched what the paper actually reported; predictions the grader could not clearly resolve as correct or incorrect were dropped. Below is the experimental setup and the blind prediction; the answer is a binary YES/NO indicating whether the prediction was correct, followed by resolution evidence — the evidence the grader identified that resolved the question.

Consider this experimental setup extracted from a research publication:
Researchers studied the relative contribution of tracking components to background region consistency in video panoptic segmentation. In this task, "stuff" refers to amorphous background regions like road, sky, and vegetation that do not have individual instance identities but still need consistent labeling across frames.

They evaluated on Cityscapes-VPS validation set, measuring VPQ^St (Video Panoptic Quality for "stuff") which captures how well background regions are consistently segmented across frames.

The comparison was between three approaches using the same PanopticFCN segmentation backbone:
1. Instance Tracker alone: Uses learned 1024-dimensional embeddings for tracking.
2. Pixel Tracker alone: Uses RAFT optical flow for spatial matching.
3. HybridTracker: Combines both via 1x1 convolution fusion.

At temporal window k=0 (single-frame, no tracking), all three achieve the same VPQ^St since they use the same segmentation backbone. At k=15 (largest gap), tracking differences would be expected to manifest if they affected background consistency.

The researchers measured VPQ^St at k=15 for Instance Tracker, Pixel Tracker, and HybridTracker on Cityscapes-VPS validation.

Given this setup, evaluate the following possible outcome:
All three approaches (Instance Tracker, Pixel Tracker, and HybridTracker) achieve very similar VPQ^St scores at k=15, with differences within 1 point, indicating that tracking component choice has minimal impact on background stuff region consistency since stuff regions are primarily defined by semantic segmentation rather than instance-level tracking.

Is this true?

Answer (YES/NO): YES